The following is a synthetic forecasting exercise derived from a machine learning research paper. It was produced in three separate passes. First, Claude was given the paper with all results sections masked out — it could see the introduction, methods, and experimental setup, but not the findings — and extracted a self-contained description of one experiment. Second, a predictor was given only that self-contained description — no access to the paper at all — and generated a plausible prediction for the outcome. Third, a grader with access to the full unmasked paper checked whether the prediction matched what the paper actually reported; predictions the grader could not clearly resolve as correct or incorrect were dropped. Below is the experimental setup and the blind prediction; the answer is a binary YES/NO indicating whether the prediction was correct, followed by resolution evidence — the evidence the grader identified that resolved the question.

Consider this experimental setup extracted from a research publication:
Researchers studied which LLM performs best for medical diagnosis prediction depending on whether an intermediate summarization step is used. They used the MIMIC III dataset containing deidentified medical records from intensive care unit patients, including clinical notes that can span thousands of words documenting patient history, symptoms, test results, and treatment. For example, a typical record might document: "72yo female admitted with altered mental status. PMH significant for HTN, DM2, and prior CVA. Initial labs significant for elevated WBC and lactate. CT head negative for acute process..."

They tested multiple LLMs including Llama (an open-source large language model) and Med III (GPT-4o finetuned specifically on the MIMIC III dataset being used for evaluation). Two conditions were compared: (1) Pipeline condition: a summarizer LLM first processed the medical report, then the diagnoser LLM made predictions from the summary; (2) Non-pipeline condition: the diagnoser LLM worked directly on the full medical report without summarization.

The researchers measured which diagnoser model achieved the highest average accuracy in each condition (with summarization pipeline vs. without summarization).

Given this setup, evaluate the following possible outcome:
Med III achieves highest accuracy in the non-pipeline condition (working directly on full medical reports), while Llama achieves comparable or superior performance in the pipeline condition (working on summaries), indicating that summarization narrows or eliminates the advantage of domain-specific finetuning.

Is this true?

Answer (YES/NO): YES